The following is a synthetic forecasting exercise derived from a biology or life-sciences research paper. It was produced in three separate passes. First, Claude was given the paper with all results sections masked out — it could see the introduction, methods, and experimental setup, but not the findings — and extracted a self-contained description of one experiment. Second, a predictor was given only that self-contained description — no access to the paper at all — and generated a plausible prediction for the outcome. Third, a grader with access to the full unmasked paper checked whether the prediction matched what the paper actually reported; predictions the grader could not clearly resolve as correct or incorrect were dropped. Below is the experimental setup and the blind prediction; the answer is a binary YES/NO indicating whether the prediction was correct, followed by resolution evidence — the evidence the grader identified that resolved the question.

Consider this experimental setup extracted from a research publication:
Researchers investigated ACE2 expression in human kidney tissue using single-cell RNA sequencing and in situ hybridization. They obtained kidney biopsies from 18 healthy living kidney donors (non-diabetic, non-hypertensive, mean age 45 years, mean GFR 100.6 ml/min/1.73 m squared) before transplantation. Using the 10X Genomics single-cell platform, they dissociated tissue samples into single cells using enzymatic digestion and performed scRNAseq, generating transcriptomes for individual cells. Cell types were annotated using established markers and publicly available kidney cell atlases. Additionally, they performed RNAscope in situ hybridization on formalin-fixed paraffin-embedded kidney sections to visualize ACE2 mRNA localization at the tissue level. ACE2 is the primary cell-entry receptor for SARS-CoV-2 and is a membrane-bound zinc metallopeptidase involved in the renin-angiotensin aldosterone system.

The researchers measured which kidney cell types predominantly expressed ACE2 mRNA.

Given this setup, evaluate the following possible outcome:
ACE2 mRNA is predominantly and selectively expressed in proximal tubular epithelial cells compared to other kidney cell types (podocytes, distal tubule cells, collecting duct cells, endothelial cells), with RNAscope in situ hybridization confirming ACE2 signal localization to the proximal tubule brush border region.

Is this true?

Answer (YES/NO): NO